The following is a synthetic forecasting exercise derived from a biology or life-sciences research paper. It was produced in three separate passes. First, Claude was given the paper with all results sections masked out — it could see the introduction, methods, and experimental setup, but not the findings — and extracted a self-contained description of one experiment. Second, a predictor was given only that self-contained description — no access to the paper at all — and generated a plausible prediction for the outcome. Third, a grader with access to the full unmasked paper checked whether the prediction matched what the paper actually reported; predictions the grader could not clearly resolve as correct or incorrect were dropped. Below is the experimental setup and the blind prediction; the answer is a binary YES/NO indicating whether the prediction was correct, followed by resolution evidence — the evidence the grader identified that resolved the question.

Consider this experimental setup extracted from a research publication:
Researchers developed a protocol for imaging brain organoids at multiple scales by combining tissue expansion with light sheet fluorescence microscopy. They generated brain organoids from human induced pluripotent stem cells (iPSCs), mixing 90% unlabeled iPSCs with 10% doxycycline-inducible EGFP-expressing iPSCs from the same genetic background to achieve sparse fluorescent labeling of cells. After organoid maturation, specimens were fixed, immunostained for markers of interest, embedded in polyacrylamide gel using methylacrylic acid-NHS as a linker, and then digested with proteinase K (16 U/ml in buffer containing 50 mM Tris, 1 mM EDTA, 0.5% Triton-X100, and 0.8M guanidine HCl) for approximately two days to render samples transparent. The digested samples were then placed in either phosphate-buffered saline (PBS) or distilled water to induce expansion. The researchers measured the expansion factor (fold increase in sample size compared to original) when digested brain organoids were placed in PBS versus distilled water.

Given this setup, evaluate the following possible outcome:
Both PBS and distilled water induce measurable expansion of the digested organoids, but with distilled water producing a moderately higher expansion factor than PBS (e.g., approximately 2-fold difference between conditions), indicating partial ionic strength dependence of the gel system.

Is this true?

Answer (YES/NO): NO